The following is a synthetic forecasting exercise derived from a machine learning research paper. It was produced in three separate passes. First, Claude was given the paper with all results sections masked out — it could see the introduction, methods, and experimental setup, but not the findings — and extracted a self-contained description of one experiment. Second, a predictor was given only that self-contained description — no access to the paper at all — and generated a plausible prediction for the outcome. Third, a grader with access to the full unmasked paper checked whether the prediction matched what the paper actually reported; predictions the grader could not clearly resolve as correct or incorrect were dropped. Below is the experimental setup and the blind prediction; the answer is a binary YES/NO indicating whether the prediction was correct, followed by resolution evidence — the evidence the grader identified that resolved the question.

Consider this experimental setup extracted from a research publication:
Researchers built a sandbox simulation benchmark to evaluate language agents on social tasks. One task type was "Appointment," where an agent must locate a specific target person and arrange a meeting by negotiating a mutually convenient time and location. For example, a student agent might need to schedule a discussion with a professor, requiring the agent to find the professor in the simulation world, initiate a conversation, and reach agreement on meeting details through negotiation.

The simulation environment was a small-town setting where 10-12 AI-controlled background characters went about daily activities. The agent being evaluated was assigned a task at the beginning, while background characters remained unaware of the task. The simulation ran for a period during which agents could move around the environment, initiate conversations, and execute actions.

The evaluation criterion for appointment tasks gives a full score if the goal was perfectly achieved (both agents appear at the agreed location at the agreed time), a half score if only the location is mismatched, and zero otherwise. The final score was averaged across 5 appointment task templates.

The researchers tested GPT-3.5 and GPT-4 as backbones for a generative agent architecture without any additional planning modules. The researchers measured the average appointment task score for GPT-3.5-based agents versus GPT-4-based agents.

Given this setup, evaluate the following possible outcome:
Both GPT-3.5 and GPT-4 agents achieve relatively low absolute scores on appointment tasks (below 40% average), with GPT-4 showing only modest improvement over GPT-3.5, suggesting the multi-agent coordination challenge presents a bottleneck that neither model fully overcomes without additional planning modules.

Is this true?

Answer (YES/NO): NO